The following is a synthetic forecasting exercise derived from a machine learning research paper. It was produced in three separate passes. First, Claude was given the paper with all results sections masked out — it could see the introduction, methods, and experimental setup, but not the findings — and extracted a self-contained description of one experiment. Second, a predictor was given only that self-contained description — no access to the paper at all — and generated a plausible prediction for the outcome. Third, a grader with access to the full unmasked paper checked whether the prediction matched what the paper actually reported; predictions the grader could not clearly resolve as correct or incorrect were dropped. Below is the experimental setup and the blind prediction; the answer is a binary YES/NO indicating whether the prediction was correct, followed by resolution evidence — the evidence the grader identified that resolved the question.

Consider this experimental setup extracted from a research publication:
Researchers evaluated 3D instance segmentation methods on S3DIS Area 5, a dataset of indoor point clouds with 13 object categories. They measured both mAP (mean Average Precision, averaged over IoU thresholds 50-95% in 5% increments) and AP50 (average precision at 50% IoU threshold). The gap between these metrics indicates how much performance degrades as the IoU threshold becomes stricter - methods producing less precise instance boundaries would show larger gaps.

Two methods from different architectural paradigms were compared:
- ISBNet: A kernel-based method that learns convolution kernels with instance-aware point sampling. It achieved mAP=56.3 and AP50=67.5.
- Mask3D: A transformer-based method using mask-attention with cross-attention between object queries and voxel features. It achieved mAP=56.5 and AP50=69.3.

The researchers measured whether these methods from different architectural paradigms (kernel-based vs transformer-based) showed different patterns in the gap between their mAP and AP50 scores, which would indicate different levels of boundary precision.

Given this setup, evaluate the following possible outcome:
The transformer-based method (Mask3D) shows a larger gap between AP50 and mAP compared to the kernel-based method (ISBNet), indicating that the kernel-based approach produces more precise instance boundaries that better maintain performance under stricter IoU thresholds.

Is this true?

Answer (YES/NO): YES